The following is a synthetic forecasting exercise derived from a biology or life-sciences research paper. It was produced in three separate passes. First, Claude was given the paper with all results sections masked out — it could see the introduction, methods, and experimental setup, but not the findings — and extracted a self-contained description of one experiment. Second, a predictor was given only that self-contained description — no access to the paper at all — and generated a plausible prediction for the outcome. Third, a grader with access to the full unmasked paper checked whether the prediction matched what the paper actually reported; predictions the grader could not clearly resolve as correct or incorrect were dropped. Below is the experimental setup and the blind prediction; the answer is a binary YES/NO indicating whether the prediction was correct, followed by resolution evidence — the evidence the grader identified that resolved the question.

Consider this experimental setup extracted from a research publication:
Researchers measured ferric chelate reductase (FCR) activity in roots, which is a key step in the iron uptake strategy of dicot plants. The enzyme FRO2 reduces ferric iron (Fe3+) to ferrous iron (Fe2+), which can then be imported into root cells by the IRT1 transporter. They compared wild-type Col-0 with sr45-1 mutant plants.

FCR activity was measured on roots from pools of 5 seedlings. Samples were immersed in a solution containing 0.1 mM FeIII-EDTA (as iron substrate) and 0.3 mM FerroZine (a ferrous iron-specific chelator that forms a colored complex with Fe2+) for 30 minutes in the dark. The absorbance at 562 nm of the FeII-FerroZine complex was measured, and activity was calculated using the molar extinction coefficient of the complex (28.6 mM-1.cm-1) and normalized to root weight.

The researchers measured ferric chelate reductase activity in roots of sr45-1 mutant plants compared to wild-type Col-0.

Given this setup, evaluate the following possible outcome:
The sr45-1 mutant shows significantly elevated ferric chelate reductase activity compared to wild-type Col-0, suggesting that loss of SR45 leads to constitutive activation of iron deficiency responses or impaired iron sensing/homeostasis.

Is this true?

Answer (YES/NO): YES